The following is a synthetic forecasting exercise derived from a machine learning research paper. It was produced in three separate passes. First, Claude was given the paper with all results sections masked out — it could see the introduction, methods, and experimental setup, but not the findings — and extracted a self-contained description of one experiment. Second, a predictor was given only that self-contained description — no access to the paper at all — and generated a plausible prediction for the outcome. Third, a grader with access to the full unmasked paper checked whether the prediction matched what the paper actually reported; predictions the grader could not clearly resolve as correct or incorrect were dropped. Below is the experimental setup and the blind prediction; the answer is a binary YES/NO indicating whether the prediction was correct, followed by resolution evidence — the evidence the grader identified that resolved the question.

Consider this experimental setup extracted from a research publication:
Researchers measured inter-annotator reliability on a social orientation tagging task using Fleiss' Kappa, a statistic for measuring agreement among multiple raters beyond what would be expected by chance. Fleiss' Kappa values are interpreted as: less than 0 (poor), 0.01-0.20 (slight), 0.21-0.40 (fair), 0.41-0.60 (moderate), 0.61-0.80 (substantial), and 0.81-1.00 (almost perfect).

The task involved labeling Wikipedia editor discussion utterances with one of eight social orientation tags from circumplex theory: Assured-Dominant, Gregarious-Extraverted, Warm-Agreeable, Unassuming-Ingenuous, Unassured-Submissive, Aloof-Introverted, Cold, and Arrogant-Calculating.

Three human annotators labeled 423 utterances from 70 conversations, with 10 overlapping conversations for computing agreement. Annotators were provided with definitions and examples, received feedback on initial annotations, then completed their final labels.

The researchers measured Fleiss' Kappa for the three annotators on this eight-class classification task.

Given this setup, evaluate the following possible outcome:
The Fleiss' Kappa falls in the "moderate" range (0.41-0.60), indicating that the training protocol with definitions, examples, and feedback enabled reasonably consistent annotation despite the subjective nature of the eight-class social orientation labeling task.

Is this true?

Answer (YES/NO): YES